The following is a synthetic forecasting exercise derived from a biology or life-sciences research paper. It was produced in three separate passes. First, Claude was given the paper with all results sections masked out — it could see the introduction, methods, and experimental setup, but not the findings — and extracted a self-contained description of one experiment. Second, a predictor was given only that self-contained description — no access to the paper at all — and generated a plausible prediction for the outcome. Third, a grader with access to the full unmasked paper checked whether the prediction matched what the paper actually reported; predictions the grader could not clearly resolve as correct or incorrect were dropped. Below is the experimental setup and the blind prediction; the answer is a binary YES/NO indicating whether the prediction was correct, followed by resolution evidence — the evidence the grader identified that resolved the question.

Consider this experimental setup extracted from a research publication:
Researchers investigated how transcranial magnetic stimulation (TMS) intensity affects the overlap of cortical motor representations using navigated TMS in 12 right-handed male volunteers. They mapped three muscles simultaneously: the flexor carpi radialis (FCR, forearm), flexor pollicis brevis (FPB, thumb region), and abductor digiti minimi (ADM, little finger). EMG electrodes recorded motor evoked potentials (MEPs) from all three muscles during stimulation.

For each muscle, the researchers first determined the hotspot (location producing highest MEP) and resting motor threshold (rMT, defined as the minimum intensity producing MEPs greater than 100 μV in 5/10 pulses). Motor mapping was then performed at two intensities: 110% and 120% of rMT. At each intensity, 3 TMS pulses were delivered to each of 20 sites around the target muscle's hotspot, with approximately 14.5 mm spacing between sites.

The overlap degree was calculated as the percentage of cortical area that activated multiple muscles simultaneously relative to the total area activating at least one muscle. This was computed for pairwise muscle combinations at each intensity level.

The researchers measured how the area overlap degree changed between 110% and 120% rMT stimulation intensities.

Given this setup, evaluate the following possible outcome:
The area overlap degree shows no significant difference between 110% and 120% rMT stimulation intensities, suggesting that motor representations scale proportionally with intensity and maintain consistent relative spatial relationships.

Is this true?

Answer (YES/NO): NO